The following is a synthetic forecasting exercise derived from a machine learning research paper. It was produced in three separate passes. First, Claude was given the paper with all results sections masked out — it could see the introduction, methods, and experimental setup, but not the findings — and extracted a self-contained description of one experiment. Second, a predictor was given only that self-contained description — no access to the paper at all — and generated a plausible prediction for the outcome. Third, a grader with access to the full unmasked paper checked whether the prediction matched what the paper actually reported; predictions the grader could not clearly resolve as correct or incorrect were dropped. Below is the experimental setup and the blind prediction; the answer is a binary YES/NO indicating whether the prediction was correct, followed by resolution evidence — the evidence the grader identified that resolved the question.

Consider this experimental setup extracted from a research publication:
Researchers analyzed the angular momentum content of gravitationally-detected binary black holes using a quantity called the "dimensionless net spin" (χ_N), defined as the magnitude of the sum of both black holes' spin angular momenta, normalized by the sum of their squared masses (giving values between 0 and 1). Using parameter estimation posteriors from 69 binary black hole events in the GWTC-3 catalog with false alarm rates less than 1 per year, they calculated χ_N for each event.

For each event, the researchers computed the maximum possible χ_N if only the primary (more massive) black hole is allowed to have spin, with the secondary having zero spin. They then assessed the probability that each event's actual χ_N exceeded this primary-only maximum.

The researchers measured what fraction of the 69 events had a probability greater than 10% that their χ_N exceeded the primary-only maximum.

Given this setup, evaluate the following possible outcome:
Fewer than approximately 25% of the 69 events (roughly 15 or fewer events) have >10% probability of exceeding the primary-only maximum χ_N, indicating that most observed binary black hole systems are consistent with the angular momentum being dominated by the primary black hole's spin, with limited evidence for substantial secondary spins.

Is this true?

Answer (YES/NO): YES